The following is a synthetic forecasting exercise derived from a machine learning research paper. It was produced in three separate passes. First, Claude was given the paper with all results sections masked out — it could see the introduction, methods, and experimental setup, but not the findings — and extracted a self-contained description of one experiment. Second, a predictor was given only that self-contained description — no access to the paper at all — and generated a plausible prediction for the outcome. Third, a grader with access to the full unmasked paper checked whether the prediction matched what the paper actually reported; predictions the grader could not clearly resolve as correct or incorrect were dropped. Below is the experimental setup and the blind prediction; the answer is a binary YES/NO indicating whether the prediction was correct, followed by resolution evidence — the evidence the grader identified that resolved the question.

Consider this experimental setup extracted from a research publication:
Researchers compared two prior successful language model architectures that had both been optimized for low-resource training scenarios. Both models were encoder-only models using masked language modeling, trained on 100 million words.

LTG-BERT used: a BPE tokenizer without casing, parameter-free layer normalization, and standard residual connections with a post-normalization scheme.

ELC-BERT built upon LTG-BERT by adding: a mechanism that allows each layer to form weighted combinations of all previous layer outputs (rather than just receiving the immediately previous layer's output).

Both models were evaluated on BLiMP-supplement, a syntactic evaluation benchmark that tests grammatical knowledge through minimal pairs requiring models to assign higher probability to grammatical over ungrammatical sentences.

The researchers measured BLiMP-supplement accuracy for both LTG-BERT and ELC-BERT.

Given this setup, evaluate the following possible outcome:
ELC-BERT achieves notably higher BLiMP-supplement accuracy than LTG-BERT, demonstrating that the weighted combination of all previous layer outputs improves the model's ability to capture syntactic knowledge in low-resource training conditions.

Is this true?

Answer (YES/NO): NO